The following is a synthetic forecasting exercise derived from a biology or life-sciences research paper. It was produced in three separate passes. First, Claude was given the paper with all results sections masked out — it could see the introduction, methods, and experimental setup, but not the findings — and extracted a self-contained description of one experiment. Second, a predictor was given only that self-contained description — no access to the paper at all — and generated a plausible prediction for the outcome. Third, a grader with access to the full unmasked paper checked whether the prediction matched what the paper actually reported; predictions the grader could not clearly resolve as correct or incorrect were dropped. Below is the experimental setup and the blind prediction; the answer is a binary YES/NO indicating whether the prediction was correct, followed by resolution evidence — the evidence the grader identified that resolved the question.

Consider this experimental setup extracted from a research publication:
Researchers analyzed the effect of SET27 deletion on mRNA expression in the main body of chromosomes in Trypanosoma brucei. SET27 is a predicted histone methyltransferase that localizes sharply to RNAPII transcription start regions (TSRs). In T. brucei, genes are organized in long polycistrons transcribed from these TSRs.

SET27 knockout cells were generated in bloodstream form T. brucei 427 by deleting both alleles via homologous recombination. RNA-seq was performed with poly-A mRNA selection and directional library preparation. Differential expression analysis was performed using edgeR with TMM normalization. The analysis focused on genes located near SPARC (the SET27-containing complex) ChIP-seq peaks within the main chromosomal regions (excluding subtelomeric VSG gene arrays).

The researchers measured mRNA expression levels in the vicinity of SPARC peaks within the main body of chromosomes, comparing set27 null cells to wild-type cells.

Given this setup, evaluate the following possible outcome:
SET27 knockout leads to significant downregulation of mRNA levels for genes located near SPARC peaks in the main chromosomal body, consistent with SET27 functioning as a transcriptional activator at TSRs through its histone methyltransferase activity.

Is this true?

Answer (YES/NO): NO